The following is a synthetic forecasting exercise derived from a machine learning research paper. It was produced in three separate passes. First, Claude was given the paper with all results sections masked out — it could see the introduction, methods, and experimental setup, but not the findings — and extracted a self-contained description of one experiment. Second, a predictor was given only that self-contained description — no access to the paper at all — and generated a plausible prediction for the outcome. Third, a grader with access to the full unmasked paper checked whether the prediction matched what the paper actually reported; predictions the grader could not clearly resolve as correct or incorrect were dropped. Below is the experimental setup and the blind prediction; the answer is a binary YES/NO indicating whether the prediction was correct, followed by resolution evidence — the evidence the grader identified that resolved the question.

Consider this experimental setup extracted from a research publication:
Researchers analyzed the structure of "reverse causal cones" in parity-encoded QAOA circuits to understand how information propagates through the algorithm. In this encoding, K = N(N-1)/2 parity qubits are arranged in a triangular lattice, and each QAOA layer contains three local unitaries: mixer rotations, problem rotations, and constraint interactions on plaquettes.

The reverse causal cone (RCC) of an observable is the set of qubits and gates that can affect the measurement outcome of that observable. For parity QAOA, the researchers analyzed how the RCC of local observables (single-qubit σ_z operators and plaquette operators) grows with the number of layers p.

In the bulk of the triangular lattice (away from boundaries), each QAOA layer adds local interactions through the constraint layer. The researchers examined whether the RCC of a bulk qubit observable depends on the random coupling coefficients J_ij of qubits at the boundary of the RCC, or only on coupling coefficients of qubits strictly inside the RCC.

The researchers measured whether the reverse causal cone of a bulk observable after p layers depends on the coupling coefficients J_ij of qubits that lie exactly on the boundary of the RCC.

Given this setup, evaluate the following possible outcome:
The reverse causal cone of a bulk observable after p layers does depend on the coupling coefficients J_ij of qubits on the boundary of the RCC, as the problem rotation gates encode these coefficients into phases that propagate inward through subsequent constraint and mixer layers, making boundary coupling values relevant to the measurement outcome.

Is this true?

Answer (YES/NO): NO